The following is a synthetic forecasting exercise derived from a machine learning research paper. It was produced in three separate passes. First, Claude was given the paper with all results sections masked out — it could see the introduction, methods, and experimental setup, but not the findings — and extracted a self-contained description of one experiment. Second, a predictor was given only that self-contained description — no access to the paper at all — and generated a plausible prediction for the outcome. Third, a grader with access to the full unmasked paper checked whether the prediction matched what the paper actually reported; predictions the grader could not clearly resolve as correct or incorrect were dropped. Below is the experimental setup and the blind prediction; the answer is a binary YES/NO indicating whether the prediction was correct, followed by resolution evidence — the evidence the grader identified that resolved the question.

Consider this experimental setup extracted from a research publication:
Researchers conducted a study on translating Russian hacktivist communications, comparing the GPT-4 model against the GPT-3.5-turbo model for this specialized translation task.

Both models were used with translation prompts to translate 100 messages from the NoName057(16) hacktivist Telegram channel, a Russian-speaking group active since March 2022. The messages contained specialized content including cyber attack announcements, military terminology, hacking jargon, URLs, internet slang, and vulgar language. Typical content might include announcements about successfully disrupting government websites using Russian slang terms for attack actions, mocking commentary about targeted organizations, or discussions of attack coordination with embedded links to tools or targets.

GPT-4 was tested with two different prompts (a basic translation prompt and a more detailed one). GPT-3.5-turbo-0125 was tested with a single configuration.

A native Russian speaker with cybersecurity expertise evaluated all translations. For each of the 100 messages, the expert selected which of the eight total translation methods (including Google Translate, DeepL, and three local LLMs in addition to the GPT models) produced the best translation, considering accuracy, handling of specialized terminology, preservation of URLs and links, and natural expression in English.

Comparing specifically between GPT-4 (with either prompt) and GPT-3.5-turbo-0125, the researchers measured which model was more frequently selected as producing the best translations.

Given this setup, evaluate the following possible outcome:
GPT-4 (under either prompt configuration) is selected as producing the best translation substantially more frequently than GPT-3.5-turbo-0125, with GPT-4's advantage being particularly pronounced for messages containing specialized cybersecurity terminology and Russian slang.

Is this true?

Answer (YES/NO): NO